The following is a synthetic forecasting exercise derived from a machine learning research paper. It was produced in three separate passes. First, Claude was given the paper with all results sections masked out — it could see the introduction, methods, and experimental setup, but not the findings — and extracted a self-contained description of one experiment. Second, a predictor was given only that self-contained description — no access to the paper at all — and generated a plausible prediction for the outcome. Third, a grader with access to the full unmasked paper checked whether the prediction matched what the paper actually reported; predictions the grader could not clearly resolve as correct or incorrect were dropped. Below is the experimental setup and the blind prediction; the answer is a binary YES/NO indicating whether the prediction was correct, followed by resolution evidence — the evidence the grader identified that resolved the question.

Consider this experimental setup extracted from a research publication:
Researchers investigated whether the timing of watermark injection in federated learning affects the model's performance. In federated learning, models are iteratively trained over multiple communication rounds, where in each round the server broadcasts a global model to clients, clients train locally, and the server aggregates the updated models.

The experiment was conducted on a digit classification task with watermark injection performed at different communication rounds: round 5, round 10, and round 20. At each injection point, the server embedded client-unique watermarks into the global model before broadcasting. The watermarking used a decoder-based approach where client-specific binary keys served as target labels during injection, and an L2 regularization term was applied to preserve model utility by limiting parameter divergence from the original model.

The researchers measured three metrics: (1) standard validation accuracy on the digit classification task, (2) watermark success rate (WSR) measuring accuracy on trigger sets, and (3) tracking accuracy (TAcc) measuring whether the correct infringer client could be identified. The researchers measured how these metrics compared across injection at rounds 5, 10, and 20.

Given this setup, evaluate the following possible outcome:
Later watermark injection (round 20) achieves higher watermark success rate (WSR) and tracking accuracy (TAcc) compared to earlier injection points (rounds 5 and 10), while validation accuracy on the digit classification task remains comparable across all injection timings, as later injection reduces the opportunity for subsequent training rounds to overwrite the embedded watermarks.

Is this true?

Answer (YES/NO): NO